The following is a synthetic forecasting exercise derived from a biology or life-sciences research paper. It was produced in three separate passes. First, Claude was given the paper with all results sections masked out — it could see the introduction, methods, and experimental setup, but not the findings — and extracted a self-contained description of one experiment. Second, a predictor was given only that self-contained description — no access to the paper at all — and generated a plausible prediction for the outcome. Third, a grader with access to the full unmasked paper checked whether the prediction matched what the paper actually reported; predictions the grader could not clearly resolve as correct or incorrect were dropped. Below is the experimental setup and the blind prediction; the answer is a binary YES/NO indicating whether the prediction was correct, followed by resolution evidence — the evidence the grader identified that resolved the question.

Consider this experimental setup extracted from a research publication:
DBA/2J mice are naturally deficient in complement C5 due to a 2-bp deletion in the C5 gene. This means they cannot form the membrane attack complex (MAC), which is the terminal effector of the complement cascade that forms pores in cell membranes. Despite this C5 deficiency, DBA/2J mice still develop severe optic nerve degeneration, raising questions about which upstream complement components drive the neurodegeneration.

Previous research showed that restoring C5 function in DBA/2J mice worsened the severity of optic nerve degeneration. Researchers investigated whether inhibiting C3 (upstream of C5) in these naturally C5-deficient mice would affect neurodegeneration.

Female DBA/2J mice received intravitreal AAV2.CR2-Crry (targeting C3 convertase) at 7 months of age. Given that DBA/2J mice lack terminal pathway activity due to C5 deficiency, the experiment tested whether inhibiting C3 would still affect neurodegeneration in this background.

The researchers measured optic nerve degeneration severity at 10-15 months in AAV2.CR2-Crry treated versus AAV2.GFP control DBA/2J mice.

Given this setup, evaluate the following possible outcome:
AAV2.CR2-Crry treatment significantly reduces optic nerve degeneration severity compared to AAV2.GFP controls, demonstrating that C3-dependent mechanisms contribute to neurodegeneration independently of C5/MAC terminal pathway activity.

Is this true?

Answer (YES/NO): YES